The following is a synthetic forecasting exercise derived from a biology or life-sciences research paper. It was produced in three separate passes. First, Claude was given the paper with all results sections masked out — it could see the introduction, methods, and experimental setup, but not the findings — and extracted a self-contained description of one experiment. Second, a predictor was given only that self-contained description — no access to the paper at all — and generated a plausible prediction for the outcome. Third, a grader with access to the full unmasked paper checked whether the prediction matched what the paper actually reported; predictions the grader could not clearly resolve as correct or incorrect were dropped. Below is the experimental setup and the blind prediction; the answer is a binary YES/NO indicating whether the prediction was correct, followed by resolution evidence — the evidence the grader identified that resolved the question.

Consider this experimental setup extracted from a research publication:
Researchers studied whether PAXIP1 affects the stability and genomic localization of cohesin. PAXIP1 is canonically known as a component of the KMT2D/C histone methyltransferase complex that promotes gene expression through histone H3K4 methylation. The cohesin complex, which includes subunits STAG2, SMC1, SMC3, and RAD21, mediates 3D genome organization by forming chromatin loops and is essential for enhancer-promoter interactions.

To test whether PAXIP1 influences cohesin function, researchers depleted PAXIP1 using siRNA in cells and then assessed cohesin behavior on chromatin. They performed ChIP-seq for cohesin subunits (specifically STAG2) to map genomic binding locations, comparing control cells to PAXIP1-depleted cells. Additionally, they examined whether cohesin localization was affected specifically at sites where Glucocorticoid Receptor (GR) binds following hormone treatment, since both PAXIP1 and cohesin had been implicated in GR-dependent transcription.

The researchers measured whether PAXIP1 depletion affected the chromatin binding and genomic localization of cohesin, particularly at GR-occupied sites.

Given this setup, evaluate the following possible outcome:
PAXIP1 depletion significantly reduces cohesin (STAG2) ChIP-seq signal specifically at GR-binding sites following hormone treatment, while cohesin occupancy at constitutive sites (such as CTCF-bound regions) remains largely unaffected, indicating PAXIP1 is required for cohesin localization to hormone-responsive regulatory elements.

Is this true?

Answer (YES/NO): NO